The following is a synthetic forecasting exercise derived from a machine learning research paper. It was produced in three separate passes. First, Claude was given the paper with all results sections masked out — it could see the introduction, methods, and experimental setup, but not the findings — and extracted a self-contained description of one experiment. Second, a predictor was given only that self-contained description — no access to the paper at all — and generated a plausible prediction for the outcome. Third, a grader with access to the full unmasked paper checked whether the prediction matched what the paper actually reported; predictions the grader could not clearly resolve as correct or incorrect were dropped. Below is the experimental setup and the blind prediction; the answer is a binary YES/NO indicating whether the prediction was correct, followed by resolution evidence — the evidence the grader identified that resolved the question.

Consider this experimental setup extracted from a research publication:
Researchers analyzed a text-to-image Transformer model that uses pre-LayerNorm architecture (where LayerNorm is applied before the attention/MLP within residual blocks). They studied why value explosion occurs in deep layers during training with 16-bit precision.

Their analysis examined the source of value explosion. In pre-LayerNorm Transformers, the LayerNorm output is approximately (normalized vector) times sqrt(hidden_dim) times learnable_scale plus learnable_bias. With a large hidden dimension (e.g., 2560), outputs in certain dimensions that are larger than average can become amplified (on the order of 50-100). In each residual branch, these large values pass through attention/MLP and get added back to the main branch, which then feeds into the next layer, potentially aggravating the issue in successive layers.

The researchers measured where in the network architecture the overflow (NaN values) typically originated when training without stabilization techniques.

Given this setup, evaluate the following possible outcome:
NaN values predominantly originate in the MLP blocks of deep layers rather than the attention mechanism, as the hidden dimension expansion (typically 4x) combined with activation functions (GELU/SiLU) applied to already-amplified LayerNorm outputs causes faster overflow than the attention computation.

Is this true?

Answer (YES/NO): NO